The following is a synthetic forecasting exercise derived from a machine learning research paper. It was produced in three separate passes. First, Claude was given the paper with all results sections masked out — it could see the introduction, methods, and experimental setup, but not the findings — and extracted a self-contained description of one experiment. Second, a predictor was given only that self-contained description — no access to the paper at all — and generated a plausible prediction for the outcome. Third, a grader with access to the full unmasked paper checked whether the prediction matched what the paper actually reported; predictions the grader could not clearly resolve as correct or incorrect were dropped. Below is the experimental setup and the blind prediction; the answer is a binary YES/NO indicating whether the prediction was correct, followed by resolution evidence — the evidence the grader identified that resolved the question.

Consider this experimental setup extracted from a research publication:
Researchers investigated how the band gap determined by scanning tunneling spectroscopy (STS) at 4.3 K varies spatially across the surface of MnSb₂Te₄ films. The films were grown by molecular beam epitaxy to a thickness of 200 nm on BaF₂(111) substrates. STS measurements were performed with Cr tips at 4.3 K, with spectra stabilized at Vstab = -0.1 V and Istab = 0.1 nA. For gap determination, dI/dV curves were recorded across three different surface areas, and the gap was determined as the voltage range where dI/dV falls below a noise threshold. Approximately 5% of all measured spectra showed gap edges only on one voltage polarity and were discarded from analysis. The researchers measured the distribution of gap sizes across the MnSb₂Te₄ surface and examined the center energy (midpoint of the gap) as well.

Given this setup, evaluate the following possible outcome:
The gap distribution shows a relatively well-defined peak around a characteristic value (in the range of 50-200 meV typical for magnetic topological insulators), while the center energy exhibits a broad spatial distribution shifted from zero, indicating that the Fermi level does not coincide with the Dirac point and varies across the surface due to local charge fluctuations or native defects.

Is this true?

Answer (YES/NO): NO